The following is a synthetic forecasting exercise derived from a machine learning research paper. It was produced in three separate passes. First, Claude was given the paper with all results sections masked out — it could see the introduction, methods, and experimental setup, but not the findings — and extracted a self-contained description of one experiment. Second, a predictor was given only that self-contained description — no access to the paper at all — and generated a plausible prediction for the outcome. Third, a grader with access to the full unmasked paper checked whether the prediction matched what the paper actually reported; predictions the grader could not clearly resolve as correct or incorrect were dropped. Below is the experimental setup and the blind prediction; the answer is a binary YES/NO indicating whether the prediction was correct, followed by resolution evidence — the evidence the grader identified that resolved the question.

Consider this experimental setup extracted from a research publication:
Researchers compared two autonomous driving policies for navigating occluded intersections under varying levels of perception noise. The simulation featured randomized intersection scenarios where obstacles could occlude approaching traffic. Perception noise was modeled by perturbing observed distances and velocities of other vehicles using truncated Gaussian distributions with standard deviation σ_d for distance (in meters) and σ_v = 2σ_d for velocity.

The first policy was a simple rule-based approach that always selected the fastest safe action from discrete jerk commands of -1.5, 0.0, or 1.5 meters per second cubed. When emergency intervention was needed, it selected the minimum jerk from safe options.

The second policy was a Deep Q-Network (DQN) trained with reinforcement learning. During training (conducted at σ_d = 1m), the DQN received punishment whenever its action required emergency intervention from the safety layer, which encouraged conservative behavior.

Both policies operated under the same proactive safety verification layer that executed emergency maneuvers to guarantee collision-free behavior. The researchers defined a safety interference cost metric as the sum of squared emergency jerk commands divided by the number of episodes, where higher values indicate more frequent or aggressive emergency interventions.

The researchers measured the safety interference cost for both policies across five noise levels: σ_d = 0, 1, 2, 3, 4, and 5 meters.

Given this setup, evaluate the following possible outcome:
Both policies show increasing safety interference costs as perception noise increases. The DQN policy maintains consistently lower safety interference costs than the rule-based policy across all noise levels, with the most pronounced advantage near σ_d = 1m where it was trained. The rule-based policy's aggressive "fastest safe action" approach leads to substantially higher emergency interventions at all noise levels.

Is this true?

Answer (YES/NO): NO